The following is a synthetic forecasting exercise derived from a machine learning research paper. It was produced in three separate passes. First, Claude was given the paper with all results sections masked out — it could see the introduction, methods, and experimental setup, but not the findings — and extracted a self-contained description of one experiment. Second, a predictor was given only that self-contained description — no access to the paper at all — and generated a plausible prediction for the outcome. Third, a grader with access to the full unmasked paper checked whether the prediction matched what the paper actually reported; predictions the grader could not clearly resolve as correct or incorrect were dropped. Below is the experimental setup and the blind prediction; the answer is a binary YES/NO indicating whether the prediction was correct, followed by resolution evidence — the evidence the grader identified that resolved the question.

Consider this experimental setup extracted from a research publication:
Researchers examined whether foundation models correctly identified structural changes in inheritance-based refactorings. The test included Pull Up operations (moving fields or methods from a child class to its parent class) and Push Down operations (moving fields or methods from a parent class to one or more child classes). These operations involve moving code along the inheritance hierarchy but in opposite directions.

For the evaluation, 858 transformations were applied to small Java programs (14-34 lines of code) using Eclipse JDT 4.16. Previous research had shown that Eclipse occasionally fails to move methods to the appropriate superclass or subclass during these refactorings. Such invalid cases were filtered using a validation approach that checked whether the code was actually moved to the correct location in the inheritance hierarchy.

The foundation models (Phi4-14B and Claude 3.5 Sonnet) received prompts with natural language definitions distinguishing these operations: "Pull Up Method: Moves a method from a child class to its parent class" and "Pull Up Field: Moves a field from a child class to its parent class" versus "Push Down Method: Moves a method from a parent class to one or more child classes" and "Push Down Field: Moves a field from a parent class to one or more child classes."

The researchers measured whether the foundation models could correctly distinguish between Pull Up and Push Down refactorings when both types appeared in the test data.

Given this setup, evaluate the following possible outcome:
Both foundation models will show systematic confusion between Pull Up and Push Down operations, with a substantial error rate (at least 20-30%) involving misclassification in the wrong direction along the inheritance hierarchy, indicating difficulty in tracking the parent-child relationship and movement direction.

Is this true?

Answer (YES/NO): NO